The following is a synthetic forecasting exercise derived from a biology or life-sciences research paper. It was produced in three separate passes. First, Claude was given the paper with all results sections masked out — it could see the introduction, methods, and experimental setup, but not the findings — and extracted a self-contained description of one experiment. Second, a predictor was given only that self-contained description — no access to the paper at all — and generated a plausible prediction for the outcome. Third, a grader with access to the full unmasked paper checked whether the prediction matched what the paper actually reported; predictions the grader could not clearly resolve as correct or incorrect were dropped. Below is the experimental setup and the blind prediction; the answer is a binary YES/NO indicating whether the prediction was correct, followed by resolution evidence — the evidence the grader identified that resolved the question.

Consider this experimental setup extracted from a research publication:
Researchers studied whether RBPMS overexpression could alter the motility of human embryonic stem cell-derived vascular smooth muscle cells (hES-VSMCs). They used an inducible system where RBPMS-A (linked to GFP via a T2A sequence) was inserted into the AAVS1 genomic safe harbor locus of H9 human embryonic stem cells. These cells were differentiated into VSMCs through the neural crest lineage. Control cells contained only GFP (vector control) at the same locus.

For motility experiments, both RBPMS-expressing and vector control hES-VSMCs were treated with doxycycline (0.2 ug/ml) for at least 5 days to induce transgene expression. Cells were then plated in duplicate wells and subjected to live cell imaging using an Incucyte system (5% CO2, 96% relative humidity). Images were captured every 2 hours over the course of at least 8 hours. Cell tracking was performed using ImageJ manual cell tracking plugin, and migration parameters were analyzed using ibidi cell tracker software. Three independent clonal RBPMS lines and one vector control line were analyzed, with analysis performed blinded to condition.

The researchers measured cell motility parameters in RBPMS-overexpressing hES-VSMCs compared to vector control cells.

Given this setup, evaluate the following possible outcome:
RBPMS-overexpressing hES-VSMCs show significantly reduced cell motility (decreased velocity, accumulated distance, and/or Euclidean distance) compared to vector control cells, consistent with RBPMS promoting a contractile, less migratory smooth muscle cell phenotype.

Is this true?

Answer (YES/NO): YES